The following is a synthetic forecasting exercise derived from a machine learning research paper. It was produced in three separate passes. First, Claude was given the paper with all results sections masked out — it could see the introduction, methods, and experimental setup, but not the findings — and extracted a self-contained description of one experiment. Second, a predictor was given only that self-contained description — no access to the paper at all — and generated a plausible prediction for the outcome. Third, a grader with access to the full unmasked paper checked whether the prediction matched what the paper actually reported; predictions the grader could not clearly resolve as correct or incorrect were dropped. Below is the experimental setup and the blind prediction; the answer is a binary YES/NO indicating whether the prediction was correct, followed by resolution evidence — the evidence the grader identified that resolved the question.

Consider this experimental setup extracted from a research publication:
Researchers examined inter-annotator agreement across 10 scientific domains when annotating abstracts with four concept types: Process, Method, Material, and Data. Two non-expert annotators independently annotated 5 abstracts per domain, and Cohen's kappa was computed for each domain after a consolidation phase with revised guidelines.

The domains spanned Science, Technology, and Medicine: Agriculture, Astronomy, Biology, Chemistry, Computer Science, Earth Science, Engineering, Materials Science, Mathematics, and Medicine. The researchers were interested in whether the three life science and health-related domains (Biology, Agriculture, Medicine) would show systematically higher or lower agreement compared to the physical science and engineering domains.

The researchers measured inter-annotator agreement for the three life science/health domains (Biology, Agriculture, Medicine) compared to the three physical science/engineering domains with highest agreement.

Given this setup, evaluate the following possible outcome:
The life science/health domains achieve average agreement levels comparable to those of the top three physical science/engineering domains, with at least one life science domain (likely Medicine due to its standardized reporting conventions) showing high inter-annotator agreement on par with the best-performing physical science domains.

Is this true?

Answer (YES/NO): NO